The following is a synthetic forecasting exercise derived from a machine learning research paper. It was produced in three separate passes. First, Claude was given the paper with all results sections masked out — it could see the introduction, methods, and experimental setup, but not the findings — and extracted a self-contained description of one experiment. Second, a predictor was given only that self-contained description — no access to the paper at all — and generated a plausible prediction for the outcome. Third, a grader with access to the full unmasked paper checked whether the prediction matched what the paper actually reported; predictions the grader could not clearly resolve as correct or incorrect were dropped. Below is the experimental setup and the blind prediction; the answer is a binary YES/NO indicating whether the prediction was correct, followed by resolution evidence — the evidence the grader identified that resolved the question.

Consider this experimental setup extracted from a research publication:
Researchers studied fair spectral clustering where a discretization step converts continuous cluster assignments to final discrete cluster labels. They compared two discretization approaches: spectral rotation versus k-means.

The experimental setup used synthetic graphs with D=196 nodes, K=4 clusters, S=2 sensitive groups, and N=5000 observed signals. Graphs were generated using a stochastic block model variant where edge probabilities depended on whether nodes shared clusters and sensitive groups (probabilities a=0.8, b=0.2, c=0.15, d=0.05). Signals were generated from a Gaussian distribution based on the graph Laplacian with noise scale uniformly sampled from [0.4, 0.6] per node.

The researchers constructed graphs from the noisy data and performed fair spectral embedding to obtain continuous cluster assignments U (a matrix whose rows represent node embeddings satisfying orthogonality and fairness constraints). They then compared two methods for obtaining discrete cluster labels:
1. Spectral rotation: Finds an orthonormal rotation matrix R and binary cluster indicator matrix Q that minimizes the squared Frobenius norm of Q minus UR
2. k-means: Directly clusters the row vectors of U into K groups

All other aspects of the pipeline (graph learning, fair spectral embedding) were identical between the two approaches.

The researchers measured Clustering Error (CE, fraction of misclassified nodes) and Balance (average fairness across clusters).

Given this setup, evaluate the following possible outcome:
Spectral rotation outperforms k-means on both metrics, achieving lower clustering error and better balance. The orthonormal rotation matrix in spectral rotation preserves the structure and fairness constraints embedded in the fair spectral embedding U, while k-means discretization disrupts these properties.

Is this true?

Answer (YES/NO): YES